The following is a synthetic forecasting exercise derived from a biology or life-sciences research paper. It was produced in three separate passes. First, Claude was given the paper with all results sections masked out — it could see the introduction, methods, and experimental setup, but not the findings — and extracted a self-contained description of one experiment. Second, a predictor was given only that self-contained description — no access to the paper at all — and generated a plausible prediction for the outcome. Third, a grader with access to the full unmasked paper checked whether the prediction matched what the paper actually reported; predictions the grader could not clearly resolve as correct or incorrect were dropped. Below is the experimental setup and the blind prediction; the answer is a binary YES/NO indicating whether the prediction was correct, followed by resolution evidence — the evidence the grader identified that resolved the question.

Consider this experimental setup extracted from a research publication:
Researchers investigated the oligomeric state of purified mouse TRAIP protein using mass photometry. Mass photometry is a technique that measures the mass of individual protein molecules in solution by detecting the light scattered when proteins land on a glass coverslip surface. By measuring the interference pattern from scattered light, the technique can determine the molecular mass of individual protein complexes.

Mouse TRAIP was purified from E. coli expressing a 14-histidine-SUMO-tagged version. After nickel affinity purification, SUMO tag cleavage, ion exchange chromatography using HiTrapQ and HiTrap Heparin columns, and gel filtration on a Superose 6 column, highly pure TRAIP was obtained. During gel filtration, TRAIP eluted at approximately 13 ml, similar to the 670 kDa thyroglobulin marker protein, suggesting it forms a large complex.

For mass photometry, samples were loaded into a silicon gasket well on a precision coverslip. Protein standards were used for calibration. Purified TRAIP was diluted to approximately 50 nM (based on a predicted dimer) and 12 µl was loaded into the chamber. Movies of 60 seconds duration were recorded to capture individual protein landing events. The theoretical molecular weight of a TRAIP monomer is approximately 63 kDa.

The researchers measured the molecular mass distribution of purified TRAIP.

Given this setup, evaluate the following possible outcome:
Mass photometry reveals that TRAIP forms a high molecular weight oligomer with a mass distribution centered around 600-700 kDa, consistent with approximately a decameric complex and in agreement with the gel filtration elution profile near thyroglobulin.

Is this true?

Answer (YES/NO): NO